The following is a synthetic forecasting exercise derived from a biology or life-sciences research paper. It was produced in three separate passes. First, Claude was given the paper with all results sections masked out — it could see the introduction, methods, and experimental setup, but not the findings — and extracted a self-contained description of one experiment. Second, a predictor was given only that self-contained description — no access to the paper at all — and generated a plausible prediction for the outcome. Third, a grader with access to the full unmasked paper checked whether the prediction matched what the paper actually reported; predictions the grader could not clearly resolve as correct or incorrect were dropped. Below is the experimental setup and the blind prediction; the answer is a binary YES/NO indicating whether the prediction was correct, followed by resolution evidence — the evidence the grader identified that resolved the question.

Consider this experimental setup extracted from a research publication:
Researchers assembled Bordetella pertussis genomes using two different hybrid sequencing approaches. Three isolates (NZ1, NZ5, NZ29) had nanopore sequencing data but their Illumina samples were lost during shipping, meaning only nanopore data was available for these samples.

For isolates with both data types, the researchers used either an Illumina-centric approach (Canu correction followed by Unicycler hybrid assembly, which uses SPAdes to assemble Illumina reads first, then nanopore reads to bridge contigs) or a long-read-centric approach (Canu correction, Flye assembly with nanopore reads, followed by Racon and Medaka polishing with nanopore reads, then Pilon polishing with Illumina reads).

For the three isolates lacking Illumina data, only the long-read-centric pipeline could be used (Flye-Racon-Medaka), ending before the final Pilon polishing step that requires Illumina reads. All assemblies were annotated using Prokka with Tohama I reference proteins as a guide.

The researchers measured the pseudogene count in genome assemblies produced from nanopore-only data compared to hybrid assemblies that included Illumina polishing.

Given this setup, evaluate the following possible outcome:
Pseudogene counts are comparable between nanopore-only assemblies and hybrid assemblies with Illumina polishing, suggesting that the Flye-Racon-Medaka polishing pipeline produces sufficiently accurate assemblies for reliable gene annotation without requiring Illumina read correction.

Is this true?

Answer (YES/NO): NO